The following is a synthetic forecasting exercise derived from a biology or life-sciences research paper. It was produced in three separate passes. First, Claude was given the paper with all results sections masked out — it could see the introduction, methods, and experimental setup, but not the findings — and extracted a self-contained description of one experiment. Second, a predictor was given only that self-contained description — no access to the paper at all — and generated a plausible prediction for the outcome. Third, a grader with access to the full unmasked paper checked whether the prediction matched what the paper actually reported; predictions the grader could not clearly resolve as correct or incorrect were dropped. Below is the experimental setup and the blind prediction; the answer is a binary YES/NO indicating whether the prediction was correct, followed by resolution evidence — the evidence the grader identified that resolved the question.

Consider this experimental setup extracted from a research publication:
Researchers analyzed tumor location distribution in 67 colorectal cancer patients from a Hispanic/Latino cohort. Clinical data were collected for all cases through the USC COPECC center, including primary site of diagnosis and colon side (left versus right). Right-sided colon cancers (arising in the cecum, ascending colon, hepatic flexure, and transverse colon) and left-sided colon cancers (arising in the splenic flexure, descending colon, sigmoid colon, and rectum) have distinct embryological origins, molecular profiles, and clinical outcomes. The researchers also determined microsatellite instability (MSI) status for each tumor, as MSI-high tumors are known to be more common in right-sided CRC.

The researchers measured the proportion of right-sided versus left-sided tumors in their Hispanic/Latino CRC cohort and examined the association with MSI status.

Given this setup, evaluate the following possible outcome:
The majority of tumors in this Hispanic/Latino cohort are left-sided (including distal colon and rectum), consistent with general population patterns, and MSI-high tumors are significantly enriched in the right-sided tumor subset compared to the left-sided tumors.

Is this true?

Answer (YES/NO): YES